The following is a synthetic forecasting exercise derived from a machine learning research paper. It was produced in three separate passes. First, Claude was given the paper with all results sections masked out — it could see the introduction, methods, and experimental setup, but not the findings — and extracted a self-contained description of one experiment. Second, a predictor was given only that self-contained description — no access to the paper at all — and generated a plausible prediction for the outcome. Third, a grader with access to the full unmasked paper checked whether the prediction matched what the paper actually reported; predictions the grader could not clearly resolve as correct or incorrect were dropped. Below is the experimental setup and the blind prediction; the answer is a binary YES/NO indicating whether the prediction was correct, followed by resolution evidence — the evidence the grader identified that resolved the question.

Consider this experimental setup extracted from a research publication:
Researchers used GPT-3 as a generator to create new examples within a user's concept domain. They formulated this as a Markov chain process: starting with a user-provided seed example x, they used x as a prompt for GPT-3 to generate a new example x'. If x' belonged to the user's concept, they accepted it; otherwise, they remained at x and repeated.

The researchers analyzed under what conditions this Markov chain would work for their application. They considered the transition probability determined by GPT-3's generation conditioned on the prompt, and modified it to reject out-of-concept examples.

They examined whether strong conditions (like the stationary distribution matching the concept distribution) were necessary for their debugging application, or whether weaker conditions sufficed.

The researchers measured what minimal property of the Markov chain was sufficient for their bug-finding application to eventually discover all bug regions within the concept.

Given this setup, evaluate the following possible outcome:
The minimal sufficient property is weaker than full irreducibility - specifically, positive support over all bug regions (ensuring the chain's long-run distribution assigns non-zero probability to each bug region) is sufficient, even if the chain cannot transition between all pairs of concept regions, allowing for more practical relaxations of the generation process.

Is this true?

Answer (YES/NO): NO